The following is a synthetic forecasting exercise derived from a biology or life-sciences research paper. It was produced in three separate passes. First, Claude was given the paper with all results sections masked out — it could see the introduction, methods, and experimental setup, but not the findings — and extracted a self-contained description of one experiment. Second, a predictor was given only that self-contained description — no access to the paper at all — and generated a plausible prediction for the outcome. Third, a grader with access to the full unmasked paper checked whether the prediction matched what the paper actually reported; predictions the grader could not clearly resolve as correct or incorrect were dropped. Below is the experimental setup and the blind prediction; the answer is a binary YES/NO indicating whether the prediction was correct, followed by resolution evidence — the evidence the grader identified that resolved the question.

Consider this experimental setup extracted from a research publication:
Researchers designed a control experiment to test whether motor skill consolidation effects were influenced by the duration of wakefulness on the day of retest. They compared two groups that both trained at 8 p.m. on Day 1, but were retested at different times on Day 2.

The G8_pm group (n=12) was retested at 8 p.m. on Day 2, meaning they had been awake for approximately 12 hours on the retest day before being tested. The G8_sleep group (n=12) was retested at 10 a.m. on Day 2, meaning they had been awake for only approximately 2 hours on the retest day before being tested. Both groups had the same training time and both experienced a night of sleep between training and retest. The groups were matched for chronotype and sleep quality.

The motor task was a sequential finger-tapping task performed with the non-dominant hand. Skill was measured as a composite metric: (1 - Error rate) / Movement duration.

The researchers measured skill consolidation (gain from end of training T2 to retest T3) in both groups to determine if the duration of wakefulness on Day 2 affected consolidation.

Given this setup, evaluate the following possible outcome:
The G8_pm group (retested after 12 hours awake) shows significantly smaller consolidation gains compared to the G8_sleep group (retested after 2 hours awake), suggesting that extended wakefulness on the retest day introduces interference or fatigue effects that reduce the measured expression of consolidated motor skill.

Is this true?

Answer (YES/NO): NO